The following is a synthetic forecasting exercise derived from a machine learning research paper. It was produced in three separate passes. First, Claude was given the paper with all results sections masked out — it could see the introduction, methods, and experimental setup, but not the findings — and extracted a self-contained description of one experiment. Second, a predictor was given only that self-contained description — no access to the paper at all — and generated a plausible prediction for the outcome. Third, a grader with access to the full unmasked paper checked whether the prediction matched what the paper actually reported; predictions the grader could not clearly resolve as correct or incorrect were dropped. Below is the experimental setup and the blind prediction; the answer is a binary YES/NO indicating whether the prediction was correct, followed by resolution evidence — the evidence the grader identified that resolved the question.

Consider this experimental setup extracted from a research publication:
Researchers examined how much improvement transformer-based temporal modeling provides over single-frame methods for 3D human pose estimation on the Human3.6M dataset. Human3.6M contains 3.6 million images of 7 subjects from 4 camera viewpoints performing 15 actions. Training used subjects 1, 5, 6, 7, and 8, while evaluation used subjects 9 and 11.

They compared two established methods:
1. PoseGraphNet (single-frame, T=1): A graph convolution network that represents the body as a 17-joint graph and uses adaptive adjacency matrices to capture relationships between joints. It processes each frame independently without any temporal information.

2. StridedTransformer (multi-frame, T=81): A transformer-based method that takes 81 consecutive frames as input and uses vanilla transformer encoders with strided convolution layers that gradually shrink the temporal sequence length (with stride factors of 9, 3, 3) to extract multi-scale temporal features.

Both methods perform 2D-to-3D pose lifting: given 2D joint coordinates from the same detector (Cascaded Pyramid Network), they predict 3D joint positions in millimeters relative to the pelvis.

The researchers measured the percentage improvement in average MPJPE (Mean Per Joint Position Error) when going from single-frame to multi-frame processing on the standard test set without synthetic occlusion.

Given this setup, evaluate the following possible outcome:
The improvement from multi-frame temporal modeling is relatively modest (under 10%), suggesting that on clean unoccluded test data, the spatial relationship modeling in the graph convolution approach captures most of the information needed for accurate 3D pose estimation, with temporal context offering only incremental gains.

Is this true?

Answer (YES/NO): NO